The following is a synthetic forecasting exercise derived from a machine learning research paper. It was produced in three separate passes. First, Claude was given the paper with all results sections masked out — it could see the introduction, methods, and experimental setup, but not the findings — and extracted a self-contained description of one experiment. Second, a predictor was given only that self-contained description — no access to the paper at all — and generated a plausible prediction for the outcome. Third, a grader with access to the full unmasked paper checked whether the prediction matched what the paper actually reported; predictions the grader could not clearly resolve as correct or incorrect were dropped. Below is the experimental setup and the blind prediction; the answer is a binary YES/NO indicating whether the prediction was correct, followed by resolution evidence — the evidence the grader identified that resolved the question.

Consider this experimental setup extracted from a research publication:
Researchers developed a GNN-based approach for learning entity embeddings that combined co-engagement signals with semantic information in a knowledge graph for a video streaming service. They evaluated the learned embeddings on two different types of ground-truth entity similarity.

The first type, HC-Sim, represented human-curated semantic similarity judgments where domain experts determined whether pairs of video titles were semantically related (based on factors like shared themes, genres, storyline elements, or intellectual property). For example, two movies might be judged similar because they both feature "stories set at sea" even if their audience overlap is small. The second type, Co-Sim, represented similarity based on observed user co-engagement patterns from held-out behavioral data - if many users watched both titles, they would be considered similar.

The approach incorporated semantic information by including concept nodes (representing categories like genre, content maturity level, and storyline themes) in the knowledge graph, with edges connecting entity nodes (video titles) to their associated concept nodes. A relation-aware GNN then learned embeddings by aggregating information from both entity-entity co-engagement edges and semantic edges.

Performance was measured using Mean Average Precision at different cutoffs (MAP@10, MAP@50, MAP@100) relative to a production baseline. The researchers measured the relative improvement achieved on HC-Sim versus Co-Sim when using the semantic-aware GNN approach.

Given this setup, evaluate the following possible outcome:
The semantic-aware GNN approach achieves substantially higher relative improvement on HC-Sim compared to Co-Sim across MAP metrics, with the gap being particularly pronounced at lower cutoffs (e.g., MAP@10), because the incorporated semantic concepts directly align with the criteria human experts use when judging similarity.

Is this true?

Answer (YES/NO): YES